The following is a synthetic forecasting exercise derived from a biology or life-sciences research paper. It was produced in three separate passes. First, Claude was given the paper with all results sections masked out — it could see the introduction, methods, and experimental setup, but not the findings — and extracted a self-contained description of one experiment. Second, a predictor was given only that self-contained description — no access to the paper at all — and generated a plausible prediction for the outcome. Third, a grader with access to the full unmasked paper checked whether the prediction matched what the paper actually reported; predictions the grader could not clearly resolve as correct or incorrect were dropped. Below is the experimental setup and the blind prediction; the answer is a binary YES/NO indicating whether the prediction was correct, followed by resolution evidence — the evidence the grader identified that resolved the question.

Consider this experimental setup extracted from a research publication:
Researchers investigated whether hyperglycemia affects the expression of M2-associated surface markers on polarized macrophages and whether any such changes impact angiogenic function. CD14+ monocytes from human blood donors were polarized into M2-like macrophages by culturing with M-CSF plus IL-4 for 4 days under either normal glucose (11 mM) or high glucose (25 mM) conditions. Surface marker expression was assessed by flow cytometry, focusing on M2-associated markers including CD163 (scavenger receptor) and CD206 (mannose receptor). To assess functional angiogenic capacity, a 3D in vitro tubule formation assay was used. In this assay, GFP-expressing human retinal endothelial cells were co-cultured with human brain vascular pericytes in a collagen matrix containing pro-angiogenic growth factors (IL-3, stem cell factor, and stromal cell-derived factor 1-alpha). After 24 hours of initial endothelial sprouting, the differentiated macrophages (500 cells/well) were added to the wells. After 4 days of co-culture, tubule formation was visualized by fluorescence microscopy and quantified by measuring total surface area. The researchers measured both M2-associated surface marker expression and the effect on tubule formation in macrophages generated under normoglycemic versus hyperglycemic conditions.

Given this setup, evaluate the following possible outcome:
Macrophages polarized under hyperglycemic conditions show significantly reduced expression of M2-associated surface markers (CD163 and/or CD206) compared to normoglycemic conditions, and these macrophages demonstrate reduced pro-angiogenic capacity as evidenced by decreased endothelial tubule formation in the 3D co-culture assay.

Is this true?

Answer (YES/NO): NO